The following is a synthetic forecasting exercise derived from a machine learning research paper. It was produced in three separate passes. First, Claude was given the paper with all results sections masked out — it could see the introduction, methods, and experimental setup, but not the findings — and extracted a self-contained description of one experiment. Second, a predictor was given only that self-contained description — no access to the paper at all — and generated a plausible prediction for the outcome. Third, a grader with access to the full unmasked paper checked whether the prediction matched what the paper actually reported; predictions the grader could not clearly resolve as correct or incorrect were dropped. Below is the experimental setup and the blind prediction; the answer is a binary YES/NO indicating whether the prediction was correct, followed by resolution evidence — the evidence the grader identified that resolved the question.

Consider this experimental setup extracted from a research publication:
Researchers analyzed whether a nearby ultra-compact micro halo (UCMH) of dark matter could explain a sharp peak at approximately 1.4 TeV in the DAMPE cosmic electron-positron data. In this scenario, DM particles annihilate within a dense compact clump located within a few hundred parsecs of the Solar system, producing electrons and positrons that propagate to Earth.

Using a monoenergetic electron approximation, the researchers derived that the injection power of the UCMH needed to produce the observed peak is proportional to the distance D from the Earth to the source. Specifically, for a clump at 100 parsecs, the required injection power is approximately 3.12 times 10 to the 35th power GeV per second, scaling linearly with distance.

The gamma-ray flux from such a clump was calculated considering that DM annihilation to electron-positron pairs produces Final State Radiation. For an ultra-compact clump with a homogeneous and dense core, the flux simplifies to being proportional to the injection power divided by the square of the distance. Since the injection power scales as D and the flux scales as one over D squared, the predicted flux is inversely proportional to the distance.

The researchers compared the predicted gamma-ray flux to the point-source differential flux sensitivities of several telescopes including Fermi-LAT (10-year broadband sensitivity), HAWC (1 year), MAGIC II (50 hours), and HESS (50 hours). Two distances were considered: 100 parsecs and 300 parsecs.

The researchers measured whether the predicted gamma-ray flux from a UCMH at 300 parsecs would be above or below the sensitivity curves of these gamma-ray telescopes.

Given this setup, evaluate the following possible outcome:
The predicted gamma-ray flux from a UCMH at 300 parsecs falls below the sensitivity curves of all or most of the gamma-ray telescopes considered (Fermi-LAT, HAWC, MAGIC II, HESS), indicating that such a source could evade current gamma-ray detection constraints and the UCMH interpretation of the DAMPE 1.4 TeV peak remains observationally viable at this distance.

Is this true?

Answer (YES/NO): NO